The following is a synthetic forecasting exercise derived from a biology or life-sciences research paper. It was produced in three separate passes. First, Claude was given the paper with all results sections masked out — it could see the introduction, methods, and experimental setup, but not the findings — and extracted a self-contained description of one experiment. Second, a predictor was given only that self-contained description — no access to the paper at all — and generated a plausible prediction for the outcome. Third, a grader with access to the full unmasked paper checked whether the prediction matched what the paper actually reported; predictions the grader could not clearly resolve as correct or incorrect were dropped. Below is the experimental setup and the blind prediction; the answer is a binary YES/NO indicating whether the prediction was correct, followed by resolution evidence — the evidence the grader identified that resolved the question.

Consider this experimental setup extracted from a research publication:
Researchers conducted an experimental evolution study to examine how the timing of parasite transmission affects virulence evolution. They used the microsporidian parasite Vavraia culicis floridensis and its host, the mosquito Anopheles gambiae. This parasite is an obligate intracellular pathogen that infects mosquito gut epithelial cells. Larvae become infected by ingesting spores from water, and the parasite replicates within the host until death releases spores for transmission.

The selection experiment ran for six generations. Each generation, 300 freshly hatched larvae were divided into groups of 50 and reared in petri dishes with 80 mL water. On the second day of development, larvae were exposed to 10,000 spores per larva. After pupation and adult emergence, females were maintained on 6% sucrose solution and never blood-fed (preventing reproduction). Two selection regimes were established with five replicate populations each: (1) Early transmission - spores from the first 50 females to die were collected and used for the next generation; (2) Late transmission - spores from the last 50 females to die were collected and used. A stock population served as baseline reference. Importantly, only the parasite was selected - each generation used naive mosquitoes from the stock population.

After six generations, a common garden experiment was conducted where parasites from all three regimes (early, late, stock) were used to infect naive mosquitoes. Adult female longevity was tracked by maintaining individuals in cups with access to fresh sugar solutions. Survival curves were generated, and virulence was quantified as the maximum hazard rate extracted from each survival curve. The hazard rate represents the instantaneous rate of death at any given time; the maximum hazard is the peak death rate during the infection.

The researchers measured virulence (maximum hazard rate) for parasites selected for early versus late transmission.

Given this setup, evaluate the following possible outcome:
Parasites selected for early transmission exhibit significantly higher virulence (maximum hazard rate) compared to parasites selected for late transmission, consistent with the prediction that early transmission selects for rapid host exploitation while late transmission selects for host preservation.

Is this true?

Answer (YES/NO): NO